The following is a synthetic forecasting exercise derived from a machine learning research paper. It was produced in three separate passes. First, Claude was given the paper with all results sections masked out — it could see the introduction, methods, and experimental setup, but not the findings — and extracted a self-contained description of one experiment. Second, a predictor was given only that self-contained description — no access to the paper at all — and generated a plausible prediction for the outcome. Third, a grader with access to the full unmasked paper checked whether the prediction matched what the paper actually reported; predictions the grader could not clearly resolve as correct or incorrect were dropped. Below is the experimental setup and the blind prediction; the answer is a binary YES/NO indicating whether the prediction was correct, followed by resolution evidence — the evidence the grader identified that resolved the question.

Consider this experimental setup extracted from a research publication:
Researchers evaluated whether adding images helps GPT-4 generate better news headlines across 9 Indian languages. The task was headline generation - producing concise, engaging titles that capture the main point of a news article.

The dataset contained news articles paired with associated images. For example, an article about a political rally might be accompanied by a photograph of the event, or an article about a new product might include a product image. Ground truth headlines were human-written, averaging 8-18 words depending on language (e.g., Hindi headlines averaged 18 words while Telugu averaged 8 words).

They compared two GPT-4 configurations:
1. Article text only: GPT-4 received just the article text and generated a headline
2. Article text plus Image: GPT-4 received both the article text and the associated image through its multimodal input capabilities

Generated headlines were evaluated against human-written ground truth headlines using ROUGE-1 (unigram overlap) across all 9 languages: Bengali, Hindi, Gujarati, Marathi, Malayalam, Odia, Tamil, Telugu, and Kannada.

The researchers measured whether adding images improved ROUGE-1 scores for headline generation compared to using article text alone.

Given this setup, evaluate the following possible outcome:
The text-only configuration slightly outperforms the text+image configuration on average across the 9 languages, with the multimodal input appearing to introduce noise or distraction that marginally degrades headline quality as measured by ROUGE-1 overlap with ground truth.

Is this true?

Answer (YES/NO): NO